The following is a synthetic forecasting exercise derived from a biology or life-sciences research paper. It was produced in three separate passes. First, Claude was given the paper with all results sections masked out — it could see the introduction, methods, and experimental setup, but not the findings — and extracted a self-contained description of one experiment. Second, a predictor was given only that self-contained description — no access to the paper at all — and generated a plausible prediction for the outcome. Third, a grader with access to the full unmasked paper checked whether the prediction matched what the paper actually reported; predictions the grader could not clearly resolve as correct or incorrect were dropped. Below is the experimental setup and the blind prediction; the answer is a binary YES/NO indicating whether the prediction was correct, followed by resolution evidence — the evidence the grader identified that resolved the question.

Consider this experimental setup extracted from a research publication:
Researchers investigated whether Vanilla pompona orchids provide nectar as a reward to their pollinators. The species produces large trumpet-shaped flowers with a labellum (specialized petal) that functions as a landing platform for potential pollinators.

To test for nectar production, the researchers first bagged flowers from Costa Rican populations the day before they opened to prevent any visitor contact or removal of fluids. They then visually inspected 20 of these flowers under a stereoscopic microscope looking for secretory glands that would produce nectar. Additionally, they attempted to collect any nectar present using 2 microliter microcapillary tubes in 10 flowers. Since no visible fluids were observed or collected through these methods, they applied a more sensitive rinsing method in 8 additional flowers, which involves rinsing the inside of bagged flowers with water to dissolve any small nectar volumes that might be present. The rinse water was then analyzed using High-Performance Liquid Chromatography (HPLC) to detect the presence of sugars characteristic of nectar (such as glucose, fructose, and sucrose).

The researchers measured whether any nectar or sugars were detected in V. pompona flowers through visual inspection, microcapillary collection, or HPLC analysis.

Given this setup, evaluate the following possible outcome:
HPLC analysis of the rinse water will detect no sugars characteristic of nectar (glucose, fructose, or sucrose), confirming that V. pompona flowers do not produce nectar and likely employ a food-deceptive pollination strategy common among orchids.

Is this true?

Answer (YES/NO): NO